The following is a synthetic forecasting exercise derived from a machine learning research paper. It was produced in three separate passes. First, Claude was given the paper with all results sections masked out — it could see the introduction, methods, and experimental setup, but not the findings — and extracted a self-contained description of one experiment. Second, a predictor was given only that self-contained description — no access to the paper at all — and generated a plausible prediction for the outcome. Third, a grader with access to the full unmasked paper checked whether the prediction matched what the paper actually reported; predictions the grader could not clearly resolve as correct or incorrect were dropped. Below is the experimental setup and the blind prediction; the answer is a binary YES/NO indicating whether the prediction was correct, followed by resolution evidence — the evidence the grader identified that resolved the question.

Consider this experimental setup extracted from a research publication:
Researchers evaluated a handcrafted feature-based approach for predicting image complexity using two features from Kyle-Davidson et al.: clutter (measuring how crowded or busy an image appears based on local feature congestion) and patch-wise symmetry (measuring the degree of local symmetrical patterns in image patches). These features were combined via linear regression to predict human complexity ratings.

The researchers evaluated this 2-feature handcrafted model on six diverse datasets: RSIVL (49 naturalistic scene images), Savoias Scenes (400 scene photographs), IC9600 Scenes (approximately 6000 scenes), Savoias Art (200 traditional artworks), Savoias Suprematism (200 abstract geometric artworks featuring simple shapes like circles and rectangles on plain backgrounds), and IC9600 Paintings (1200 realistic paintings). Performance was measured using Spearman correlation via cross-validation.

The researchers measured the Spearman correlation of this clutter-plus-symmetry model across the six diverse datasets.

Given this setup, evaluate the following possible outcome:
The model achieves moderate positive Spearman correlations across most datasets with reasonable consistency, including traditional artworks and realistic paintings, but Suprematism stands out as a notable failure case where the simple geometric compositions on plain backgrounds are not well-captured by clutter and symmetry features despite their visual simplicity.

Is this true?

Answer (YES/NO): NO